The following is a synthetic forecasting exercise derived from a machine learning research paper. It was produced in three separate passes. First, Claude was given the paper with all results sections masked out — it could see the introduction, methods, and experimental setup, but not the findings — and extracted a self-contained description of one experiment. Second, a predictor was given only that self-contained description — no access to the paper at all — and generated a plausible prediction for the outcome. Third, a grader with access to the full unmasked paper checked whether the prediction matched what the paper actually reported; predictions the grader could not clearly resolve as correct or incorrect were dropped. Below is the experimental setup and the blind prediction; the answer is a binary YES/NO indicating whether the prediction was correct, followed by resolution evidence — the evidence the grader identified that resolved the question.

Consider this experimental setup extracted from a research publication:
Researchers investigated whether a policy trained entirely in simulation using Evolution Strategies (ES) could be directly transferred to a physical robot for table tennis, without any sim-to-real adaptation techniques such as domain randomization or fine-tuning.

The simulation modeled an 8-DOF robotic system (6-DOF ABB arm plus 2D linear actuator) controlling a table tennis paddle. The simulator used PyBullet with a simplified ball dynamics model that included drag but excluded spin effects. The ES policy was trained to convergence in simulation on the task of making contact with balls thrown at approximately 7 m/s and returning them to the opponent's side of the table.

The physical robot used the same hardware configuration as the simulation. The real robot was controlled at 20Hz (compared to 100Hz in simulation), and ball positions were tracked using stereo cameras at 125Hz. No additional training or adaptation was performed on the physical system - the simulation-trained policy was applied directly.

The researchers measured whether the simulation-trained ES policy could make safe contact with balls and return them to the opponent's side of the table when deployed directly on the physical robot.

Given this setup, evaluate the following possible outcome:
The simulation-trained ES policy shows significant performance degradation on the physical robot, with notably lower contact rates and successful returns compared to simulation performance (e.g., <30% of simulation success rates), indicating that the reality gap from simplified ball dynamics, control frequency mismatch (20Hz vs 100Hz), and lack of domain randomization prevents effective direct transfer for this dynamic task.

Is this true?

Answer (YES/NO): NO